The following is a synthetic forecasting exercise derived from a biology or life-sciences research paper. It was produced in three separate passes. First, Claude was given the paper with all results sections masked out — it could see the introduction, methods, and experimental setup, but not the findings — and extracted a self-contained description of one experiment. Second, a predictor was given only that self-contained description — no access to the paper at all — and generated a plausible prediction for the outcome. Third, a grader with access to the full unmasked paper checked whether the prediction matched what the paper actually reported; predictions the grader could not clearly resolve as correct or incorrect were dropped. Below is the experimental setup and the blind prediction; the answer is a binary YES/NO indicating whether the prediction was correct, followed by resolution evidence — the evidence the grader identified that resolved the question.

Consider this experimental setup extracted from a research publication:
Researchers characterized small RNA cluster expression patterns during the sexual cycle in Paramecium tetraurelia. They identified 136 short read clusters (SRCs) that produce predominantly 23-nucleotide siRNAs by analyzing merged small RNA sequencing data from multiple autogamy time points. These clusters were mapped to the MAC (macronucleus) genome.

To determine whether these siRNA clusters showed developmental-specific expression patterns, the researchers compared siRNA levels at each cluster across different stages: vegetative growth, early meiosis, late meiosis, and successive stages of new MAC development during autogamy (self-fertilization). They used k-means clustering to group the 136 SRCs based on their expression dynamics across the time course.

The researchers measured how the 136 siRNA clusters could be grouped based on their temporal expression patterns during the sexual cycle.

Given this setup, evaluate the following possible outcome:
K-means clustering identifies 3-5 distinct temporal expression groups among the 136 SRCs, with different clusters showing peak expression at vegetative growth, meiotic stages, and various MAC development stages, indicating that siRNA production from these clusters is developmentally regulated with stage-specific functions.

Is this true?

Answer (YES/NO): NO